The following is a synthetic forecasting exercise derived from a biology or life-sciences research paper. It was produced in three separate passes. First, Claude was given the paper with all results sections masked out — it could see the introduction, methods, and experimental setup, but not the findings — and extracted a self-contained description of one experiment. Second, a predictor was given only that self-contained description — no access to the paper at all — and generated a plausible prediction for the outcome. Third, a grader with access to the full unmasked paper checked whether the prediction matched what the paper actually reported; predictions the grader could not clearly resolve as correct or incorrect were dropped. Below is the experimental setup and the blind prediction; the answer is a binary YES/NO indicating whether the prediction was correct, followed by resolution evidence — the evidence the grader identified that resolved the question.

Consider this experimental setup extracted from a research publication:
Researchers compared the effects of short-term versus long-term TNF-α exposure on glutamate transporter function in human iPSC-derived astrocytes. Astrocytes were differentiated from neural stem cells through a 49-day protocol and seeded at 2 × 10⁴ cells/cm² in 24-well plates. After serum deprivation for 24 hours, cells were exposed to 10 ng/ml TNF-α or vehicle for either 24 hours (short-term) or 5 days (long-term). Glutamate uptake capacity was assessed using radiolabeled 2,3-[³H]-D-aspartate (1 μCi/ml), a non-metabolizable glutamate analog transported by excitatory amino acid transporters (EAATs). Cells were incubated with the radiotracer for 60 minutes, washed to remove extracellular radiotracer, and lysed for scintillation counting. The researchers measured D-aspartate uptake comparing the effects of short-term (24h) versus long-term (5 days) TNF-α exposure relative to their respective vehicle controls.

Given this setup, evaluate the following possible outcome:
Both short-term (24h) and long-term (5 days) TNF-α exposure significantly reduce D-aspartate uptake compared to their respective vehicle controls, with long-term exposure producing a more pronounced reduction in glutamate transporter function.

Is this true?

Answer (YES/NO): YES